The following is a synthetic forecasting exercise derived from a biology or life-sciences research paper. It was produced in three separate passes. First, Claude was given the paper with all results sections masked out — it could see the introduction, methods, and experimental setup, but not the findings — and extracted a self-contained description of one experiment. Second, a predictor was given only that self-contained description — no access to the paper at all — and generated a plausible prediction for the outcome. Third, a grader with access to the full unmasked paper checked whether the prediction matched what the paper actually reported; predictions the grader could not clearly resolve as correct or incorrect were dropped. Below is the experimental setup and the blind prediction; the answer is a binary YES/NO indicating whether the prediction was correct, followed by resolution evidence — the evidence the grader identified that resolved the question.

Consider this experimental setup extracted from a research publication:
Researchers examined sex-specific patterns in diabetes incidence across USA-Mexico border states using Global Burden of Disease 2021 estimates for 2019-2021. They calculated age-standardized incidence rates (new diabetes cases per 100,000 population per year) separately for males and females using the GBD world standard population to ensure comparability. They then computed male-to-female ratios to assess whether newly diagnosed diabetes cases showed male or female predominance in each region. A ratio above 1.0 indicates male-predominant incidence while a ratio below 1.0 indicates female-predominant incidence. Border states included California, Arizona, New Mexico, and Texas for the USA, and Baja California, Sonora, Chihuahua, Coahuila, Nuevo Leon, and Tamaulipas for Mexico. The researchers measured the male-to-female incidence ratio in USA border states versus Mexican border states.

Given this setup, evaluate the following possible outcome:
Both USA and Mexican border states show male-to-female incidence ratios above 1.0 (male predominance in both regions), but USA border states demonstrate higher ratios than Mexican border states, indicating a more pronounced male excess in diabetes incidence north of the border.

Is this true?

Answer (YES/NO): NO